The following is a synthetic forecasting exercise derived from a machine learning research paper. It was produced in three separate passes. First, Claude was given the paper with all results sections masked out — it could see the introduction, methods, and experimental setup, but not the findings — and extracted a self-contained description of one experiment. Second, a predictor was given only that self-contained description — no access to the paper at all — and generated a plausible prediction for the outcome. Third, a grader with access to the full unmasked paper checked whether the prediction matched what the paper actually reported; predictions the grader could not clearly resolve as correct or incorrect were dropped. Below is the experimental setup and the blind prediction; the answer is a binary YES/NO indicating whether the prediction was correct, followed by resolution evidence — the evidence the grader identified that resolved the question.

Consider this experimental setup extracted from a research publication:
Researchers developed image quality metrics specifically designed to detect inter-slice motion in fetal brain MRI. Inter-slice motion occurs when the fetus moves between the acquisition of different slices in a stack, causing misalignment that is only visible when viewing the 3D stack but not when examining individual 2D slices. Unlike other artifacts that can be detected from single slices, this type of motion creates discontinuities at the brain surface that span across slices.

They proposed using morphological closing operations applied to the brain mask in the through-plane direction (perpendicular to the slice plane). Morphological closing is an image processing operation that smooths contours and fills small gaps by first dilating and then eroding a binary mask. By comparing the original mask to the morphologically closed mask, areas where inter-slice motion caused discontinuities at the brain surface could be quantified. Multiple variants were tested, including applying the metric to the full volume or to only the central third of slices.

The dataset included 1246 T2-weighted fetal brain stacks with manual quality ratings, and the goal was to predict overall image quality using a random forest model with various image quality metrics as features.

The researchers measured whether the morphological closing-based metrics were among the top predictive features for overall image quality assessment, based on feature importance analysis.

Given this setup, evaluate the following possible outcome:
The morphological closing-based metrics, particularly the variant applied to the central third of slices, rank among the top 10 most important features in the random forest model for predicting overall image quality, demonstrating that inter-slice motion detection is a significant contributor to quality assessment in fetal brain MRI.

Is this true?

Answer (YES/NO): NO